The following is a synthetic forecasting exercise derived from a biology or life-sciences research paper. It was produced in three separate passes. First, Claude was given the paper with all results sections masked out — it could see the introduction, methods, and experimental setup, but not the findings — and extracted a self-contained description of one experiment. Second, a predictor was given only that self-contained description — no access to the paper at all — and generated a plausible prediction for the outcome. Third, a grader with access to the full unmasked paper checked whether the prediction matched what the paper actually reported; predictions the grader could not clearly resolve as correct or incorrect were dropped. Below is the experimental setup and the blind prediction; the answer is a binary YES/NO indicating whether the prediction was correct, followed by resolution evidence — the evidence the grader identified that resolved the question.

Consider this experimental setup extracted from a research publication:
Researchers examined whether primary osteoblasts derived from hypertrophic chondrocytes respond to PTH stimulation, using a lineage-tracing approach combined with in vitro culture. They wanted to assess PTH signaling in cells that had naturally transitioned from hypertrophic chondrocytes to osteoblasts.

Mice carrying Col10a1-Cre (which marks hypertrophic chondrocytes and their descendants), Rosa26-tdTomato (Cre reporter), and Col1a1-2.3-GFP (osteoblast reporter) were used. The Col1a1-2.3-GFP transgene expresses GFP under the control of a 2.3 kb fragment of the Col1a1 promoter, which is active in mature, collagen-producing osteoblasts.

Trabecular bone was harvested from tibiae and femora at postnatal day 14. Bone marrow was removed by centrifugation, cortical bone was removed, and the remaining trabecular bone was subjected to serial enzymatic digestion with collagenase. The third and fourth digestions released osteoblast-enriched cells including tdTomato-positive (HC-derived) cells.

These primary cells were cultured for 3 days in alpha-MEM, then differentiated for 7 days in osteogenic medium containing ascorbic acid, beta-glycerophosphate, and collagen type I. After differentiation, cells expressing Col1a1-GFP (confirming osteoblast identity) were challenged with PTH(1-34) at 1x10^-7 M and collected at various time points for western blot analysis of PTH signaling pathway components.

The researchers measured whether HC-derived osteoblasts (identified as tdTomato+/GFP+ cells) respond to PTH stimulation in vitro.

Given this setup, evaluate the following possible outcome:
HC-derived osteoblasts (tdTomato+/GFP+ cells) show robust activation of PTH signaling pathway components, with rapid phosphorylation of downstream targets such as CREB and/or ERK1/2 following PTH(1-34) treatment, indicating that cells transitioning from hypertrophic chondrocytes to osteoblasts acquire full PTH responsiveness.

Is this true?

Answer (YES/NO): YES